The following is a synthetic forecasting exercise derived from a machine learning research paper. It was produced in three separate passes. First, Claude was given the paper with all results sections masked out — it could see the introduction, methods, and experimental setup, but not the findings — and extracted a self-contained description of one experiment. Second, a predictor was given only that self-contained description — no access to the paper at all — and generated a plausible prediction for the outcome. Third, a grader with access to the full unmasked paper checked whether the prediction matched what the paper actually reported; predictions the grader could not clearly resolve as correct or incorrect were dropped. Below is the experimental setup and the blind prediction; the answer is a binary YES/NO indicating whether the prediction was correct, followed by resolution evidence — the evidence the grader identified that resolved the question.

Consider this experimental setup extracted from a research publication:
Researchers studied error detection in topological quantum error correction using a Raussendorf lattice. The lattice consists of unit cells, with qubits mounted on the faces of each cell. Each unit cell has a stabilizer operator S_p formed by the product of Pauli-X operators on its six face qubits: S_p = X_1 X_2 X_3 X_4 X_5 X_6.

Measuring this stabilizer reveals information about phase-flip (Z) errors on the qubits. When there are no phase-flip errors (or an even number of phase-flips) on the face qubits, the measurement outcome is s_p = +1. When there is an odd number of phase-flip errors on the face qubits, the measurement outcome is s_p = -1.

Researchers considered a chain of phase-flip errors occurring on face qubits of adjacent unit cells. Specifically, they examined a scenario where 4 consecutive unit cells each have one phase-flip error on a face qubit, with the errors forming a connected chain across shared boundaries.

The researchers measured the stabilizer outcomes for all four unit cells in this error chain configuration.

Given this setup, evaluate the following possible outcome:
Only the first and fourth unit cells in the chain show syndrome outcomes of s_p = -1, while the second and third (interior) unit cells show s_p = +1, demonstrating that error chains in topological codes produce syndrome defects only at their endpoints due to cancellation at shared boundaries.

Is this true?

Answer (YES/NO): YES